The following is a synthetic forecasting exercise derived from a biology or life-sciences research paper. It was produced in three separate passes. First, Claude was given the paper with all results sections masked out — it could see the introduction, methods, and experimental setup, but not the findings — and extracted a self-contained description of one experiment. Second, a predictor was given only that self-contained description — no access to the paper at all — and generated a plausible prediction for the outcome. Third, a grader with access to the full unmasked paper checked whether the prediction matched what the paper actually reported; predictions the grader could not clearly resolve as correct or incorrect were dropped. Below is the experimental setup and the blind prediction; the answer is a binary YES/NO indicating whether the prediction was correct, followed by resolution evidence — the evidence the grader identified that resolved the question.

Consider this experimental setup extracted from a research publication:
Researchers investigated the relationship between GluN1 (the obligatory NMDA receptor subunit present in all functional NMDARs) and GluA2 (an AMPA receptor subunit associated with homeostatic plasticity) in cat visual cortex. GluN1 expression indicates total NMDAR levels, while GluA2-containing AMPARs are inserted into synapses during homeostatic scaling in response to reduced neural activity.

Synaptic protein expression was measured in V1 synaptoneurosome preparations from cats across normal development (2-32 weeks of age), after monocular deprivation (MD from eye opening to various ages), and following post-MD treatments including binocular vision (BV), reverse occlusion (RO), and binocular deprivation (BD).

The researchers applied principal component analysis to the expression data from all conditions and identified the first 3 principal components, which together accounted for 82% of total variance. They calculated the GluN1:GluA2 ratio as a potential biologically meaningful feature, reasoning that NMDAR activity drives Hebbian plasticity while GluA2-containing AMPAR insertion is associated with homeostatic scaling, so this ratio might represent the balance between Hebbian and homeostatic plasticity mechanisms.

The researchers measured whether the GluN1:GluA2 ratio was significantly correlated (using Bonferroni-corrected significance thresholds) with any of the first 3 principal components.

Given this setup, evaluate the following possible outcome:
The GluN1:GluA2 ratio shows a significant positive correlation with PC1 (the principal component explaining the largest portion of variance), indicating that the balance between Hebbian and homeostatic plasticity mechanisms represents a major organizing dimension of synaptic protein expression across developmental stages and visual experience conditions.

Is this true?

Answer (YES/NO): NO